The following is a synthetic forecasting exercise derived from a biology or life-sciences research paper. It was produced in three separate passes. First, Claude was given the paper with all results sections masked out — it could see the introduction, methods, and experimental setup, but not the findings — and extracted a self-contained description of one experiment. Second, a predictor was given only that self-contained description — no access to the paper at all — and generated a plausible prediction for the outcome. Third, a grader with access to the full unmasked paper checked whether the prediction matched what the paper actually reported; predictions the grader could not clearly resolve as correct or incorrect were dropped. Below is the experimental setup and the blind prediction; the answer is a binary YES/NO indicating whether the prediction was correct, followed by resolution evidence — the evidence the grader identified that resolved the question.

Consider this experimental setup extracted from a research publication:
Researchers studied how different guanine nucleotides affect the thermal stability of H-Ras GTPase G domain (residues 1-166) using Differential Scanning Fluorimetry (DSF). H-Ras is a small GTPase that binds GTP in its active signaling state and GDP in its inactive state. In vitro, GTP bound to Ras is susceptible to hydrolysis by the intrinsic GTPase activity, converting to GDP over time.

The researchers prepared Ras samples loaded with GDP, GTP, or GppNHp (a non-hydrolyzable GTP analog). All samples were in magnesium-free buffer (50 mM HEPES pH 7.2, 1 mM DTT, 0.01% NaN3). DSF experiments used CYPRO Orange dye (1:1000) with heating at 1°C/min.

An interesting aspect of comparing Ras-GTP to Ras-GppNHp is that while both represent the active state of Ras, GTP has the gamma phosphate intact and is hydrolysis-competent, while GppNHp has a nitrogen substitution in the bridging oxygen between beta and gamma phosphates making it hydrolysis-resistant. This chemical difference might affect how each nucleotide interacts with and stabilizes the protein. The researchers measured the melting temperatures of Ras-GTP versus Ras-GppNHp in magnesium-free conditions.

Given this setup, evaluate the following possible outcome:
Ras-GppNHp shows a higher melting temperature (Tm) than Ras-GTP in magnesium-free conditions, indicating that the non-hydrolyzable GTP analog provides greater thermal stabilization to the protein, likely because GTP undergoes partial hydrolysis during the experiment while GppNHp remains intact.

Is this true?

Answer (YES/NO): NO